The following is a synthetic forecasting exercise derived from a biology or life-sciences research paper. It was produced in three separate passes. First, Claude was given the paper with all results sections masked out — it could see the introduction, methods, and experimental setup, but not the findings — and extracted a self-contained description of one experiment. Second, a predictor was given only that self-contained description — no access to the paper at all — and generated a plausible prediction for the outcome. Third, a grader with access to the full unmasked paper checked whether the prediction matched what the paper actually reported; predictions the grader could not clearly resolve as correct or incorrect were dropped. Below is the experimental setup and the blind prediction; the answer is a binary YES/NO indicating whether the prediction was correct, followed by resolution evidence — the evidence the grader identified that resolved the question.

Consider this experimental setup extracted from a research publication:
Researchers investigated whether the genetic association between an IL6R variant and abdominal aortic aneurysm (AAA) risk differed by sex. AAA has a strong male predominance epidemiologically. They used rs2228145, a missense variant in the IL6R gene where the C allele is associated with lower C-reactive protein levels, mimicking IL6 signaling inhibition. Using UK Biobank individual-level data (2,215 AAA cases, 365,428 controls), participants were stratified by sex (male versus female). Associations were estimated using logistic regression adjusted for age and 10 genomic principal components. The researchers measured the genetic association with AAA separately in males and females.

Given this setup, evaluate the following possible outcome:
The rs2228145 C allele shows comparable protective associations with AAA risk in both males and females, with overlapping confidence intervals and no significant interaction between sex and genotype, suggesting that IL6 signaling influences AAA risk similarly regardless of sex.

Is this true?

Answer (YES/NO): NO